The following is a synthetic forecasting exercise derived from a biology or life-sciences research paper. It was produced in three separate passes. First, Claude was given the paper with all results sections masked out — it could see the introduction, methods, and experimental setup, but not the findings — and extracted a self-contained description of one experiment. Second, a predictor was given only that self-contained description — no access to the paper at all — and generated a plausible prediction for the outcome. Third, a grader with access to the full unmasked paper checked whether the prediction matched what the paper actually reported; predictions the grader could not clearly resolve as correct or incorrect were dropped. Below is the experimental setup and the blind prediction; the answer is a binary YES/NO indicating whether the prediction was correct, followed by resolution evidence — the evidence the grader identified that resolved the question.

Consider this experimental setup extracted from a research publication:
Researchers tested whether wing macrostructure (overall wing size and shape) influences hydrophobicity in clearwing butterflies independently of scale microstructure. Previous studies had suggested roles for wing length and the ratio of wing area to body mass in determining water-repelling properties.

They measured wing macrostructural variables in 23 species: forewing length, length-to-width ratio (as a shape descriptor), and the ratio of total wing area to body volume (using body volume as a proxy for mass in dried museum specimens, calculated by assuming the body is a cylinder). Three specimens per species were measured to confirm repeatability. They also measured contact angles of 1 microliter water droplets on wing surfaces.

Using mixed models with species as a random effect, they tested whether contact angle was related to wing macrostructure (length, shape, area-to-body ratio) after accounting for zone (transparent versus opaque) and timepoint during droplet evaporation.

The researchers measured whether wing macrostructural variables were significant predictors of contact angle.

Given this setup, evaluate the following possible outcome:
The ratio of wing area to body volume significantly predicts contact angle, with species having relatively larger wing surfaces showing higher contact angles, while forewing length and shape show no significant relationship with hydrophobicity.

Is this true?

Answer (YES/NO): NO